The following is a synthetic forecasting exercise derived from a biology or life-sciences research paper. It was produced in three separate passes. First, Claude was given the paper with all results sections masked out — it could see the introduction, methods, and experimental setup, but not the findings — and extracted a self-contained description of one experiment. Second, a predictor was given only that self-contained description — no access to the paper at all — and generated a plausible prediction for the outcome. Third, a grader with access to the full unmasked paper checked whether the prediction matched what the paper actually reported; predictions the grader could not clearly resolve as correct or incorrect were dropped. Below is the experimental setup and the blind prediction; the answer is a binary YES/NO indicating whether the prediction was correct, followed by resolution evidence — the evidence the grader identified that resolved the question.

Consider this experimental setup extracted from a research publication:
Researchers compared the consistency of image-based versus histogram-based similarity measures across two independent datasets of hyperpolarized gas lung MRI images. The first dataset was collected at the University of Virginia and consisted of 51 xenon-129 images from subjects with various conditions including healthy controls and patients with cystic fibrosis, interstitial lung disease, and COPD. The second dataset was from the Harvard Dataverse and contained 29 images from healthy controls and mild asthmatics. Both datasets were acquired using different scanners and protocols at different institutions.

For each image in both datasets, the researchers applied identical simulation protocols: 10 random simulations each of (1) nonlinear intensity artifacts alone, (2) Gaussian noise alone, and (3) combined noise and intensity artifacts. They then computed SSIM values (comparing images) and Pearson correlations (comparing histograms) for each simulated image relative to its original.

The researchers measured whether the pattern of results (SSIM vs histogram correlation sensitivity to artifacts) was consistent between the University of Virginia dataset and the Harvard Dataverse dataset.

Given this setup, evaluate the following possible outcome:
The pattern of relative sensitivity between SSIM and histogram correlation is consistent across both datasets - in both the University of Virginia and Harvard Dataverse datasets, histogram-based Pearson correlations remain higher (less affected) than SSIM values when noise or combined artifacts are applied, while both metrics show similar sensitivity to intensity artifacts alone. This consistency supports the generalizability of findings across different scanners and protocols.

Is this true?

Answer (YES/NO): NO